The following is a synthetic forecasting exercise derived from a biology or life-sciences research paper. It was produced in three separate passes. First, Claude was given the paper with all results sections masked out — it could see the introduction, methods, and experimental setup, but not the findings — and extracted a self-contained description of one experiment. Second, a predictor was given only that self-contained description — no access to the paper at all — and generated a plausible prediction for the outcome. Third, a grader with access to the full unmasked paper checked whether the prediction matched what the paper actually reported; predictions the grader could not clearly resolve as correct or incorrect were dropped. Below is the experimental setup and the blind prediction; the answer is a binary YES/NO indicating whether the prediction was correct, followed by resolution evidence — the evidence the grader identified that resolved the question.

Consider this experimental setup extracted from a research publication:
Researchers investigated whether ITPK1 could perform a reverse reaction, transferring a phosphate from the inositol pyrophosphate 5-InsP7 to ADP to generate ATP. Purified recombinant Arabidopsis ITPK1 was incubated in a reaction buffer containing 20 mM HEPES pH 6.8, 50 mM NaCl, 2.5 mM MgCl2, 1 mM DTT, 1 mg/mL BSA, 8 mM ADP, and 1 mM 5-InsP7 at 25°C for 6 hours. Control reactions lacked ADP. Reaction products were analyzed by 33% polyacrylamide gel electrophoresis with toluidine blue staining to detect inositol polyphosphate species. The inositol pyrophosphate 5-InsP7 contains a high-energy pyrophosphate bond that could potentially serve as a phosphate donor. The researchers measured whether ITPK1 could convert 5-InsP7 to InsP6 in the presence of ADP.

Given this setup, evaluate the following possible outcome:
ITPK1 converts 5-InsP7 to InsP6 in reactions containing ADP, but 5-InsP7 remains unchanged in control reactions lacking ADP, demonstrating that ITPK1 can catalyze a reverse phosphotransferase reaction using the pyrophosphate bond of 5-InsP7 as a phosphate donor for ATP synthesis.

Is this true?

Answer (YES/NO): YES